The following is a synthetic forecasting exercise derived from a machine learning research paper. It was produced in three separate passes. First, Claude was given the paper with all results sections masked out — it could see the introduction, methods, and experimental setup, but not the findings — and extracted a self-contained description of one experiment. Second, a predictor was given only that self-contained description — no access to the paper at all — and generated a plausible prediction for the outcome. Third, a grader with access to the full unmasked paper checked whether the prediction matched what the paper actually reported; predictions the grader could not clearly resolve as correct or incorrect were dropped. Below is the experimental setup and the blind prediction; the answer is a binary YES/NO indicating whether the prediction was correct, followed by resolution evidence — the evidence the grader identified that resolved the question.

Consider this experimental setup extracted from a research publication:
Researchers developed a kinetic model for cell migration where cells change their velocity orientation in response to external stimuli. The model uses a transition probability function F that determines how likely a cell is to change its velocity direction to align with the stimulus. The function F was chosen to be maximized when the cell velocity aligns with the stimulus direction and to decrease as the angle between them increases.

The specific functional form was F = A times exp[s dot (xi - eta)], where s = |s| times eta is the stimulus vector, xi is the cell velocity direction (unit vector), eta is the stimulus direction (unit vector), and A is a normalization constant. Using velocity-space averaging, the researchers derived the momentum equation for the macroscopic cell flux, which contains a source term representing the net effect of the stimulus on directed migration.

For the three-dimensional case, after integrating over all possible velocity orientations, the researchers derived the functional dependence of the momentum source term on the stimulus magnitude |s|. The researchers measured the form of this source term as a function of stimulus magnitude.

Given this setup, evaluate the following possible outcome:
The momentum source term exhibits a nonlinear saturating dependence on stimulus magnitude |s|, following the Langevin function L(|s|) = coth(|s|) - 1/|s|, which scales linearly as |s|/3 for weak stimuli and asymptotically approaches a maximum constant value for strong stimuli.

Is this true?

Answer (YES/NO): YES